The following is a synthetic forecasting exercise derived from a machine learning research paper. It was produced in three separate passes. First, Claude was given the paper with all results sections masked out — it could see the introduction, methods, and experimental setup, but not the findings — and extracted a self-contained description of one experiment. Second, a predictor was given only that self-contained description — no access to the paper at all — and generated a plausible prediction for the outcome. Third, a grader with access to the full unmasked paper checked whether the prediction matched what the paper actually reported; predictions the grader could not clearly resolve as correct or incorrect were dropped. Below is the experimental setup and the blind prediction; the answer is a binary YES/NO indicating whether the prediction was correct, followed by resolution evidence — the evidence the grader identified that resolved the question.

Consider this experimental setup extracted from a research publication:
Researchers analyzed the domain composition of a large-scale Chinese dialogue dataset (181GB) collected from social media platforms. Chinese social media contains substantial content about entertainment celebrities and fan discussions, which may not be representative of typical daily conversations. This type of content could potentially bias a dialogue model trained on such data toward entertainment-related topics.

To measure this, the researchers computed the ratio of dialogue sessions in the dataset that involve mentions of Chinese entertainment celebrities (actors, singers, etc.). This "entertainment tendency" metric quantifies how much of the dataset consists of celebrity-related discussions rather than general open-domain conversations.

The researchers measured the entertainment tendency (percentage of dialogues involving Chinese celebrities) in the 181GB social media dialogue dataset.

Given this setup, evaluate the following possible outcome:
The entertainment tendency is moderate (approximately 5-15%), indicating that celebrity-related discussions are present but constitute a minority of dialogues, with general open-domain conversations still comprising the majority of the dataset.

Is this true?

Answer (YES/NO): YES